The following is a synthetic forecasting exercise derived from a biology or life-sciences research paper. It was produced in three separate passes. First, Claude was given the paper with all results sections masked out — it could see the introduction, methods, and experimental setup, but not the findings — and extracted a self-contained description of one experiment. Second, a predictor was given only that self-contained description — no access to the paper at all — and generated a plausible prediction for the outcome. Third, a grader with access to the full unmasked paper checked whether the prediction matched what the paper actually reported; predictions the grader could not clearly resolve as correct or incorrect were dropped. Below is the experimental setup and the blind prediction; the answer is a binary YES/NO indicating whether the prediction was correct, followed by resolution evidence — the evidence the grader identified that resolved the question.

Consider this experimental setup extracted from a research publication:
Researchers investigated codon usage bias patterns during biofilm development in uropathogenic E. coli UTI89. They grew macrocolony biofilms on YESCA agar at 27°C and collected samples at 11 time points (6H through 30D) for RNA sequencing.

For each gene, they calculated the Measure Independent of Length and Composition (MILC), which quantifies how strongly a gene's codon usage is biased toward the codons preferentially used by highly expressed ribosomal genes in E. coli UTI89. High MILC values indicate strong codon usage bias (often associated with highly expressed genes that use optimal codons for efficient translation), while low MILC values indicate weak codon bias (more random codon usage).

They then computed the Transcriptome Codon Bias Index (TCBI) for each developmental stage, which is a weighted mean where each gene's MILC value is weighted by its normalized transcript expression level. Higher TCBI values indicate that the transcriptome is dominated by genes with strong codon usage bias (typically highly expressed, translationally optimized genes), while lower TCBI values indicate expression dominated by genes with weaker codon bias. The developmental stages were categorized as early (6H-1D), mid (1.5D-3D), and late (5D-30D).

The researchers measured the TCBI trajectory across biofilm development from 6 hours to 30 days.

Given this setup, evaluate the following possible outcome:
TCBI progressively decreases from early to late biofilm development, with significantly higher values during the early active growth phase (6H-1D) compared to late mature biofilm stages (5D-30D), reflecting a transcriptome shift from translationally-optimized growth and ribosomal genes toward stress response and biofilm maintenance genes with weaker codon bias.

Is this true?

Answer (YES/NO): YES